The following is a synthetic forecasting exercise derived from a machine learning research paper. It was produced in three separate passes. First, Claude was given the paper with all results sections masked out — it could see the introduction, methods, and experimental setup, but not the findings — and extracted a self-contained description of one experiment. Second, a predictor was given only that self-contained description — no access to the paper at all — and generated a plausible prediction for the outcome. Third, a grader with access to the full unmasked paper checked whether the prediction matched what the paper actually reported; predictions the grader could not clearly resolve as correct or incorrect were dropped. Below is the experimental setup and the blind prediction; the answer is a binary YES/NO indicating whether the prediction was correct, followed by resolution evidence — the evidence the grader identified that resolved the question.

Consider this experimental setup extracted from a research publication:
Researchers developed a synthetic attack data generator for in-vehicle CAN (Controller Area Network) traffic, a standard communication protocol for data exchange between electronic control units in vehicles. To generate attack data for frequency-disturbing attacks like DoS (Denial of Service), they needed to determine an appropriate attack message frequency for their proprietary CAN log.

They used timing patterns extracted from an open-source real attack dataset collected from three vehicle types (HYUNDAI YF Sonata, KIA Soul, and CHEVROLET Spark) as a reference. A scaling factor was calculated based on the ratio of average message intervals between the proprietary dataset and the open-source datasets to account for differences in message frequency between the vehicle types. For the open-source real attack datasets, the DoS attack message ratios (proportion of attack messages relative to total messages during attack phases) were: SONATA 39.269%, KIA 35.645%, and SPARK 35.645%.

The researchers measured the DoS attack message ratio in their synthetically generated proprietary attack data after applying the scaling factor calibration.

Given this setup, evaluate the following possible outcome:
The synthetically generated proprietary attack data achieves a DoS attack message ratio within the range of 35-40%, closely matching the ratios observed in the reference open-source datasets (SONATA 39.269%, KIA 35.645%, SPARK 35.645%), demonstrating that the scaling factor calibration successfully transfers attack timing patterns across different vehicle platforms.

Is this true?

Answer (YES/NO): YES